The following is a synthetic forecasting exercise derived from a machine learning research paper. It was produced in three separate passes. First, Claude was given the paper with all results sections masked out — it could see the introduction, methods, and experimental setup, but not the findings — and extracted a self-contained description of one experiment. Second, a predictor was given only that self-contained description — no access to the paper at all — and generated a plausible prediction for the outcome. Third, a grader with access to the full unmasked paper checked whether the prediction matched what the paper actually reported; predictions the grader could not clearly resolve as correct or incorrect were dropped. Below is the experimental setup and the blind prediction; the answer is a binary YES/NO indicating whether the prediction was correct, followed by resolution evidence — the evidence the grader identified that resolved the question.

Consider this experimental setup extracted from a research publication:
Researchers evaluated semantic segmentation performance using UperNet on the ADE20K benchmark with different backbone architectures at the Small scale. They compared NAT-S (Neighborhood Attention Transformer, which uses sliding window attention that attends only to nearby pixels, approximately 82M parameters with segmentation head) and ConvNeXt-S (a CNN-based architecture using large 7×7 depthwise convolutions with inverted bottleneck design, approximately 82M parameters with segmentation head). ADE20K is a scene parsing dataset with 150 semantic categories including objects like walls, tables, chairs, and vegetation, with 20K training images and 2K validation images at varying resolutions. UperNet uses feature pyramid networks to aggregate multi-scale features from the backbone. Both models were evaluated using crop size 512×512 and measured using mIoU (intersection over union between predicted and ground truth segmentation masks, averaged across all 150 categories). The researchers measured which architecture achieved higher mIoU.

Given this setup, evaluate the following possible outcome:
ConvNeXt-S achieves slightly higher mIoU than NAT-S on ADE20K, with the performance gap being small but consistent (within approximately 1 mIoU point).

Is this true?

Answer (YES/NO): YES